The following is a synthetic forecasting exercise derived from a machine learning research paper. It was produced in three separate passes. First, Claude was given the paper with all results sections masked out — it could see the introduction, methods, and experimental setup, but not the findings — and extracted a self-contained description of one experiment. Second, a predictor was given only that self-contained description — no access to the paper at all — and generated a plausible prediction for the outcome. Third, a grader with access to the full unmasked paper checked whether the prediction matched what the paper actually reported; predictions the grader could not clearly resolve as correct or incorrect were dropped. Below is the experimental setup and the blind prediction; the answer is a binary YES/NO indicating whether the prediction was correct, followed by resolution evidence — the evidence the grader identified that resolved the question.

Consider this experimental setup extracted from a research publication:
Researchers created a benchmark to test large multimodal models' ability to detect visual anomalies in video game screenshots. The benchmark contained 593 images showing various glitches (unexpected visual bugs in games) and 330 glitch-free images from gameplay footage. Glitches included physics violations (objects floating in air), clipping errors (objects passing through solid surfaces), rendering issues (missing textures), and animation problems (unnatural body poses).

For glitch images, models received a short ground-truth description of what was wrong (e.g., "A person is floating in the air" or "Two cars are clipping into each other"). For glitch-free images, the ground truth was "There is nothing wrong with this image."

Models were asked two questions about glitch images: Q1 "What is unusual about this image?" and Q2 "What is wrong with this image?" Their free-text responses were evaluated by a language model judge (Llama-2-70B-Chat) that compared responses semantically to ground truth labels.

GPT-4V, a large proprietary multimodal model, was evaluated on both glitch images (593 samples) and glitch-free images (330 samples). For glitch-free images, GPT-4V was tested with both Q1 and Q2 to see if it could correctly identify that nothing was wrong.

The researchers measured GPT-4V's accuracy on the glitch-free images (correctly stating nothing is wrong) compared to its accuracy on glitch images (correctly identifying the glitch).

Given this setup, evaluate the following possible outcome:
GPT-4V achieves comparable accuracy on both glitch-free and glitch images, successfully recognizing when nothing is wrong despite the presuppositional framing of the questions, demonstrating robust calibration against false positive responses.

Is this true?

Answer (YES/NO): NO